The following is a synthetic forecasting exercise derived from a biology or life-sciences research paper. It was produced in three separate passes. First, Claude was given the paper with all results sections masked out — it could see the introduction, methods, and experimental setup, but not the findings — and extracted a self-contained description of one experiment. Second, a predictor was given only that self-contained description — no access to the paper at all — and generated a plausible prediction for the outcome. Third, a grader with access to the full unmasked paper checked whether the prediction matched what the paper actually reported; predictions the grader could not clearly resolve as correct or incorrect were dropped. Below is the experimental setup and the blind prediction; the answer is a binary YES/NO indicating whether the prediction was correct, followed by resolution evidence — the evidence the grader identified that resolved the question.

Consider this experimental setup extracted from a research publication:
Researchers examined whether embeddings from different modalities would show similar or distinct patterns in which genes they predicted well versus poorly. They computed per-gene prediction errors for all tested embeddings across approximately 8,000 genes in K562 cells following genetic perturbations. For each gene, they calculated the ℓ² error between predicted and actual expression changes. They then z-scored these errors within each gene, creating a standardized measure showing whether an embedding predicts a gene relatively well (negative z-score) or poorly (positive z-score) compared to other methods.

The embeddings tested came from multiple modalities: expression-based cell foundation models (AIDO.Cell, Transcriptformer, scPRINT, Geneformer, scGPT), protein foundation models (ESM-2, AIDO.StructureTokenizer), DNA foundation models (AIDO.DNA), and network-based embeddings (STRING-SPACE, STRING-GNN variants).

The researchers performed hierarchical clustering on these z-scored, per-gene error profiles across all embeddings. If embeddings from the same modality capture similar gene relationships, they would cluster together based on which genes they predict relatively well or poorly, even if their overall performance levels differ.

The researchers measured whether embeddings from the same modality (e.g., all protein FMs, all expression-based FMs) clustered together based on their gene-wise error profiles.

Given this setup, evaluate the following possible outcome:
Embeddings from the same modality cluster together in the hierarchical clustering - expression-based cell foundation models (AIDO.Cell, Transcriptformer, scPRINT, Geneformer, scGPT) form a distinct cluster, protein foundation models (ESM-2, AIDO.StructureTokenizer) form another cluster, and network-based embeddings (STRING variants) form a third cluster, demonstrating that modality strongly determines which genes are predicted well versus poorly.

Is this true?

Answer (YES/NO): NO